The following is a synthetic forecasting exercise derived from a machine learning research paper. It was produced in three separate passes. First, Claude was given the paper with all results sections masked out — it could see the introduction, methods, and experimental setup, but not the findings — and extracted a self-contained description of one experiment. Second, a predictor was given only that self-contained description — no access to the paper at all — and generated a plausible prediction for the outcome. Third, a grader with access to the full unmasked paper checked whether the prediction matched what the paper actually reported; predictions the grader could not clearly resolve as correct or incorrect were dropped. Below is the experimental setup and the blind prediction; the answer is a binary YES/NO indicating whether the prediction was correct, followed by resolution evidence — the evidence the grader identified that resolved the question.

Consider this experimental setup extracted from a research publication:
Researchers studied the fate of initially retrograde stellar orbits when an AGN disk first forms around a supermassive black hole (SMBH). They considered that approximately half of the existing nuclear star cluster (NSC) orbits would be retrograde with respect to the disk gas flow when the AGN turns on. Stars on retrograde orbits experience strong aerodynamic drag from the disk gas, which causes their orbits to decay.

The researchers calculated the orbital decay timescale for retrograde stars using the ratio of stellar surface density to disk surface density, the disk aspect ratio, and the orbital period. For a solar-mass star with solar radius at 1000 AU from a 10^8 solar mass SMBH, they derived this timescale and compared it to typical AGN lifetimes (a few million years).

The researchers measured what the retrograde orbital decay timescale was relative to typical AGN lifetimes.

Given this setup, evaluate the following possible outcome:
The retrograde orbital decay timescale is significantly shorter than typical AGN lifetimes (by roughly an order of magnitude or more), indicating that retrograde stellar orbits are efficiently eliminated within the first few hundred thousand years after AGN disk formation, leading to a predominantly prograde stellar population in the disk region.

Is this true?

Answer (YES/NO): YES